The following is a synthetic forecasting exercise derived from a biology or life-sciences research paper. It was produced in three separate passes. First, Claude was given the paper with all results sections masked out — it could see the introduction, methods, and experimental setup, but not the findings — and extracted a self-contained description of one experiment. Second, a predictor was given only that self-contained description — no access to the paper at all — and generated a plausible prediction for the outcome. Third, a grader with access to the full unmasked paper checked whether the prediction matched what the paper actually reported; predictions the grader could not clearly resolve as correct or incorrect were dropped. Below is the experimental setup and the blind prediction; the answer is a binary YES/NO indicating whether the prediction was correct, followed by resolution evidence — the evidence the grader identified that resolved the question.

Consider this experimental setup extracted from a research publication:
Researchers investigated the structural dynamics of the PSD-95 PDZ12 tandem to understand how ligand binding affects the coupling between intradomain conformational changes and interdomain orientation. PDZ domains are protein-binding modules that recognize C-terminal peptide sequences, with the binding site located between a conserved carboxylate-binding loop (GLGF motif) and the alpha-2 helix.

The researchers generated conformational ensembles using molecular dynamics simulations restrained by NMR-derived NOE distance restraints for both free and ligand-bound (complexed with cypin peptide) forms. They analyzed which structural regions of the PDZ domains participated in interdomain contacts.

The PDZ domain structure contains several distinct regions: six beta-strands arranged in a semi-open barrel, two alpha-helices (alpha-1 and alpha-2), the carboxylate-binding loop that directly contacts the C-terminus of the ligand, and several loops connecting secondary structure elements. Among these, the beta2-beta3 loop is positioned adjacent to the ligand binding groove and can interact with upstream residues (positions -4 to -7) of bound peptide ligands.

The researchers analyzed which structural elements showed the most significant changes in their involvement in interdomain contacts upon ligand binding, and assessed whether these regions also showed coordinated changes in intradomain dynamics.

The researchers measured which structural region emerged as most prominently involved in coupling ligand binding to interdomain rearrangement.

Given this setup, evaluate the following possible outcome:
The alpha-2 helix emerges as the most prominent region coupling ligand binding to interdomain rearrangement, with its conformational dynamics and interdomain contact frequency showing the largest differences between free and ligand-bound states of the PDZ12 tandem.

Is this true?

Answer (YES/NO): NO